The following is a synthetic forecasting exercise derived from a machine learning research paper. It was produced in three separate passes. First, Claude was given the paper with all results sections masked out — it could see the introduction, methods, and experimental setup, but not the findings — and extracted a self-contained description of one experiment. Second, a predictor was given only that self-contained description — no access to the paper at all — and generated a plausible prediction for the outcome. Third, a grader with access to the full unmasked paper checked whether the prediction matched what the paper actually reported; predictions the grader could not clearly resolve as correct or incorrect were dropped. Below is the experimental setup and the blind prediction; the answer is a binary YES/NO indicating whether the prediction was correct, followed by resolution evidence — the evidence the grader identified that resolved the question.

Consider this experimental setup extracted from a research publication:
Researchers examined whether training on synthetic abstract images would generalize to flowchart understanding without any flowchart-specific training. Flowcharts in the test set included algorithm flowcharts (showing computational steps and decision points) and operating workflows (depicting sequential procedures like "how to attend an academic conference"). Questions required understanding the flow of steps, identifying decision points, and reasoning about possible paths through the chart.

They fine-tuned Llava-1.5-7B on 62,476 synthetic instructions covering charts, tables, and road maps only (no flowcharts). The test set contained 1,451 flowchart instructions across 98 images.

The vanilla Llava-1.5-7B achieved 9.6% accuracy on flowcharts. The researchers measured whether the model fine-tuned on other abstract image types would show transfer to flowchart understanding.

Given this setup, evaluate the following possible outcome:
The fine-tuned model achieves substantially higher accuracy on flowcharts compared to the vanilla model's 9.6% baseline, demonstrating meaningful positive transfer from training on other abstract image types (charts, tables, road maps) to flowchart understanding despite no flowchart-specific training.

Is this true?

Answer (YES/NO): NO